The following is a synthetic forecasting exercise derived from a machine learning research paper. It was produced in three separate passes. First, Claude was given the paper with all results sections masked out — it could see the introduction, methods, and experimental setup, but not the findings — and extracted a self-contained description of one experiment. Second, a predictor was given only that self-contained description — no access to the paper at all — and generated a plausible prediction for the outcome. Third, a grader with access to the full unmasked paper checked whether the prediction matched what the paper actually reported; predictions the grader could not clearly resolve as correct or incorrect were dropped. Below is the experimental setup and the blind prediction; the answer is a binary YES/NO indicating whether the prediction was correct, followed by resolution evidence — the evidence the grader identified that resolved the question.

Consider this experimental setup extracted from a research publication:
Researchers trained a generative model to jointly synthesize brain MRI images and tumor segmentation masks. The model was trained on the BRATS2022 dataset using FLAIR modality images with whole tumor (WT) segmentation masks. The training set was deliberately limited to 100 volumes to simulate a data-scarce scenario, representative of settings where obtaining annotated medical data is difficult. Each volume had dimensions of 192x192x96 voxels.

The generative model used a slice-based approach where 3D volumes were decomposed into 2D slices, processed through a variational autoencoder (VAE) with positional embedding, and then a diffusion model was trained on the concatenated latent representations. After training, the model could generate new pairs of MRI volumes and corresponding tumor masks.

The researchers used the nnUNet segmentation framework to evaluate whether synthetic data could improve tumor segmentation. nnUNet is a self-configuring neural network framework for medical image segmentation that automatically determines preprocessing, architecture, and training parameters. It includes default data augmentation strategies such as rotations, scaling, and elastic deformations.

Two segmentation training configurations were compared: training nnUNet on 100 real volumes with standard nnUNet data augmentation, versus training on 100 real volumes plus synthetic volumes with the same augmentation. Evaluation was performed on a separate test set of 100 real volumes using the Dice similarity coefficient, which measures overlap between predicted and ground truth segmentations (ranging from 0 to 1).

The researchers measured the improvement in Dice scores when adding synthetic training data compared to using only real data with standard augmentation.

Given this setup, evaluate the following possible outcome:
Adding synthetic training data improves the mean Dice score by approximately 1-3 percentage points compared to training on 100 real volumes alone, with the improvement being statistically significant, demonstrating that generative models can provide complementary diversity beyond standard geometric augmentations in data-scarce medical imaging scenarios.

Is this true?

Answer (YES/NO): YES